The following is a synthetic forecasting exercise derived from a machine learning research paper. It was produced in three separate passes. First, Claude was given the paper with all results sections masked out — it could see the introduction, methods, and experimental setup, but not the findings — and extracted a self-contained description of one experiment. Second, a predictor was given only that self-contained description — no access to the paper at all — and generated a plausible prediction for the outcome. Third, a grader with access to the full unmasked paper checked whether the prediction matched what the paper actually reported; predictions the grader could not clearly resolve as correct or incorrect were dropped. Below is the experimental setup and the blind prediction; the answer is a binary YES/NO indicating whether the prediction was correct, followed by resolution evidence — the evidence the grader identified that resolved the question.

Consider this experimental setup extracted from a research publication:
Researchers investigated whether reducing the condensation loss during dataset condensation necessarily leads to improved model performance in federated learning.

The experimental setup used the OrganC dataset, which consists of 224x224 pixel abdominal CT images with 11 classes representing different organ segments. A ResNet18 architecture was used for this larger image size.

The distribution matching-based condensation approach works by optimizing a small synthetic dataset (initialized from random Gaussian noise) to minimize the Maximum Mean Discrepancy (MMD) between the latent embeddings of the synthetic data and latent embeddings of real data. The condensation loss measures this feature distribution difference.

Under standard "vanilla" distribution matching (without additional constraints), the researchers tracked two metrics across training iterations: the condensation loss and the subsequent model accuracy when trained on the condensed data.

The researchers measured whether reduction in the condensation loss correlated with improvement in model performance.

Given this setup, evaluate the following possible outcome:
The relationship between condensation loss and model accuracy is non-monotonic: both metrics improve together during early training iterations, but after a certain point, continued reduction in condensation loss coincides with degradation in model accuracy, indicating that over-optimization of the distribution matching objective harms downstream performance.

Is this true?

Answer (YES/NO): NO